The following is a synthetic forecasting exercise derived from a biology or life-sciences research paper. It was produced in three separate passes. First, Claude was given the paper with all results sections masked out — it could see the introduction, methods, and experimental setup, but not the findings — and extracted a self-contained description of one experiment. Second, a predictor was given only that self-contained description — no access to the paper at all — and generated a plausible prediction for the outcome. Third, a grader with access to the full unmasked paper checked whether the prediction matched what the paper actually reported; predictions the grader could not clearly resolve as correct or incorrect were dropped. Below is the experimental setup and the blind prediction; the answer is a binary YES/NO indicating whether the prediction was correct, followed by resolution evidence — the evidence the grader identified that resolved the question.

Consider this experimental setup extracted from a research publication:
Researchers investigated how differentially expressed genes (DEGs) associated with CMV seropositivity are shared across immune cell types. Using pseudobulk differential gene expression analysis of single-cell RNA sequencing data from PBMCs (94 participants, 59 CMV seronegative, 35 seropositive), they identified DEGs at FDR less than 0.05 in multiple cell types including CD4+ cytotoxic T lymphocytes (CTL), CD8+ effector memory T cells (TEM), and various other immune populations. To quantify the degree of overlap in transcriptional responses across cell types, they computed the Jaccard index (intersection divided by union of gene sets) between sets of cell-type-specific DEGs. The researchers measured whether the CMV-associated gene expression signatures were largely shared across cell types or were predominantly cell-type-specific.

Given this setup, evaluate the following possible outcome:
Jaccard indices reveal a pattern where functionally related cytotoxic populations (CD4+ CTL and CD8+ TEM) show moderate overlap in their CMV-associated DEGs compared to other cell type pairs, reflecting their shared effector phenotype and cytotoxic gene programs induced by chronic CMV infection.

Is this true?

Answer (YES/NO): NO